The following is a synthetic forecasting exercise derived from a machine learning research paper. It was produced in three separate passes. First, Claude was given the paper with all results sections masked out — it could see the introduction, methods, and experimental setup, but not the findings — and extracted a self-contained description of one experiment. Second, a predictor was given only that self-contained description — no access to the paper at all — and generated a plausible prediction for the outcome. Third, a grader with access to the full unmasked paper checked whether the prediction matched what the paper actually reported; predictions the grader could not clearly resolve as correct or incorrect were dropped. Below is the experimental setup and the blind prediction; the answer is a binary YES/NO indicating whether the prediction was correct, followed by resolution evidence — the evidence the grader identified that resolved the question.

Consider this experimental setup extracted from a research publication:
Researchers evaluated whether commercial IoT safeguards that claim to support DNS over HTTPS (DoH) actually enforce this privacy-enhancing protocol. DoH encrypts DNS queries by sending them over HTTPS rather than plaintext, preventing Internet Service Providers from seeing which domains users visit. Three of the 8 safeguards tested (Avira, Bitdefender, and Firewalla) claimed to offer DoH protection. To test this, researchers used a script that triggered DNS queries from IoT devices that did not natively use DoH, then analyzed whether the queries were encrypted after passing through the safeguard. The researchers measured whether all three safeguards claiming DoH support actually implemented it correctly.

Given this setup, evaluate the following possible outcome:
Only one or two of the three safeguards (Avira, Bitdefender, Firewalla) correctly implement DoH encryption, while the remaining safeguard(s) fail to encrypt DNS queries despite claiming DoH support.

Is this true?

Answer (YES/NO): YES